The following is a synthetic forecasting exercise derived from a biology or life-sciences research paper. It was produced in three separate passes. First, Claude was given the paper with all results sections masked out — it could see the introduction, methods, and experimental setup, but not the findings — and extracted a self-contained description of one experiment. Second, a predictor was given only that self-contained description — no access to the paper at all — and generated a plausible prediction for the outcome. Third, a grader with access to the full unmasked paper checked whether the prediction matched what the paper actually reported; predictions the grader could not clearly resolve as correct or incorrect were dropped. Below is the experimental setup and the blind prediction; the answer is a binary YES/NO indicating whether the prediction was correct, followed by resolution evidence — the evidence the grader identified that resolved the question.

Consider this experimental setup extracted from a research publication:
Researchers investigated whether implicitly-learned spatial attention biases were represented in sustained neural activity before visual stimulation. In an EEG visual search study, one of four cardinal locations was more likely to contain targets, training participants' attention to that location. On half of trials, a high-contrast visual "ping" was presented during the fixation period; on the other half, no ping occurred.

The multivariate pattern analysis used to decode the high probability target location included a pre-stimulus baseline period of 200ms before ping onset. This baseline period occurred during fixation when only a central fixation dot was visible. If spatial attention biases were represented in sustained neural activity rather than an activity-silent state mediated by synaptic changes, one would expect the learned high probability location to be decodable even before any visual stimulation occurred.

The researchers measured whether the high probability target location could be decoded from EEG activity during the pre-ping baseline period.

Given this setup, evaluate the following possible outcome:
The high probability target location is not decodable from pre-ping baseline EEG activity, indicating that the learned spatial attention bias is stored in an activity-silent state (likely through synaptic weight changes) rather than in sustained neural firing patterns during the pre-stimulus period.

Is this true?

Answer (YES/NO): YES